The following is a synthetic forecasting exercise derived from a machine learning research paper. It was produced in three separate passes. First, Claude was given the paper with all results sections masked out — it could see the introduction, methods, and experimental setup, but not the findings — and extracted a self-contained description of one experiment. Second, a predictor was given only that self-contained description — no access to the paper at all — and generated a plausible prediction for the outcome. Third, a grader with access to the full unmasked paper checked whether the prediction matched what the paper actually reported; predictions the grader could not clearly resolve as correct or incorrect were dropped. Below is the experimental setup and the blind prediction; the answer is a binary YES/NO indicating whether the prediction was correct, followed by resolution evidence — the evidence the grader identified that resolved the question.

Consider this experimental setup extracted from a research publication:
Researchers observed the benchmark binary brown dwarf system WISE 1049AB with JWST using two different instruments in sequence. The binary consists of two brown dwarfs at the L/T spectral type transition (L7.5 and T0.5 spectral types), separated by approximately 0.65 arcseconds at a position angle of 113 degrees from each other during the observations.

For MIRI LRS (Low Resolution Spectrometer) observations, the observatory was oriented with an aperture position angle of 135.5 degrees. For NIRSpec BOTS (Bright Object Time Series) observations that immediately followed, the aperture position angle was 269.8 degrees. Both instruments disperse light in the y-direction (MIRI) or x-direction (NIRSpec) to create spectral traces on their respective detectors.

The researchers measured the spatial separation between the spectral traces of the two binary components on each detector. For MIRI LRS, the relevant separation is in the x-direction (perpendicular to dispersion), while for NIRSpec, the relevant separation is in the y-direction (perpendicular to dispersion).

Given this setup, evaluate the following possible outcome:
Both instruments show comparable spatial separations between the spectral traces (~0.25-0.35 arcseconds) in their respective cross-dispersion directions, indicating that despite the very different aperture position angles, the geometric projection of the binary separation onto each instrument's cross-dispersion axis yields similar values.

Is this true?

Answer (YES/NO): NO